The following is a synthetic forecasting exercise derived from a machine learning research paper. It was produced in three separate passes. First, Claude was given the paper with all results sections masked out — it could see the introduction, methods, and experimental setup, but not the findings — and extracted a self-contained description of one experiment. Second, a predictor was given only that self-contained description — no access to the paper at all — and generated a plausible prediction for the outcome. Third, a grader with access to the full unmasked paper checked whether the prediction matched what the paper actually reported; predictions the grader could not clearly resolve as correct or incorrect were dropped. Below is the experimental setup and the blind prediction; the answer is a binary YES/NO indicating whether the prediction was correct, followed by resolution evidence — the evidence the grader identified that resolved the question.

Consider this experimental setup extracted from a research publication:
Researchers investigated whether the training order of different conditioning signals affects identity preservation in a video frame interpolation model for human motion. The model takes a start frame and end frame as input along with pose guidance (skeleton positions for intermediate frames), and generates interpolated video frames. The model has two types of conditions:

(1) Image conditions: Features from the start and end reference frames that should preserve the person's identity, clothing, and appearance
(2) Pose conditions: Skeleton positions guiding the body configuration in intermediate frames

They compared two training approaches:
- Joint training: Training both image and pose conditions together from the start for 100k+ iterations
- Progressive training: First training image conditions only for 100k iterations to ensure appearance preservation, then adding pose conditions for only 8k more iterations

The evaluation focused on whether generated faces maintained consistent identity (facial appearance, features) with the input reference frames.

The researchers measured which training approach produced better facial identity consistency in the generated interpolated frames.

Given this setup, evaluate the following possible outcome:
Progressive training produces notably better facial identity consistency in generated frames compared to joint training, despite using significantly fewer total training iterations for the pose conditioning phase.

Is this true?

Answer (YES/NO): YES